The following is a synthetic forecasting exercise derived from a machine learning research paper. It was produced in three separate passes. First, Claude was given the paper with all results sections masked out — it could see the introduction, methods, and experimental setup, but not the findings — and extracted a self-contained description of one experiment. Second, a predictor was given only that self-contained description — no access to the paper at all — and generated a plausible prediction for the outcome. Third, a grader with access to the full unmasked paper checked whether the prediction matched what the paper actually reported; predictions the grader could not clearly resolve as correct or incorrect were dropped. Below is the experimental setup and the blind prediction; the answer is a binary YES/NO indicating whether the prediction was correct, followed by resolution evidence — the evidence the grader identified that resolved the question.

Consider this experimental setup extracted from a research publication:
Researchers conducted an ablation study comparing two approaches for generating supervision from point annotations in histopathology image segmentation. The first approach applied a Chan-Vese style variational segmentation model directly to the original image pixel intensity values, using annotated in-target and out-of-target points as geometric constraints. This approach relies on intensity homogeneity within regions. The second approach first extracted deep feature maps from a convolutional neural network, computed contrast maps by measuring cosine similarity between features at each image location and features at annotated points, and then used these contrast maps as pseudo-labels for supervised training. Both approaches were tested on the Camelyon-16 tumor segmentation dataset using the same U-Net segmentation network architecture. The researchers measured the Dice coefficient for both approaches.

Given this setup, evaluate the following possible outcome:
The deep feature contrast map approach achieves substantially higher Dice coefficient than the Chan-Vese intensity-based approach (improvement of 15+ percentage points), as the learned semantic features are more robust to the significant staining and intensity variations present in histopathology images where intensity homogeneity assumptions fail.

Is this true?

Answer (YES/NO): NO